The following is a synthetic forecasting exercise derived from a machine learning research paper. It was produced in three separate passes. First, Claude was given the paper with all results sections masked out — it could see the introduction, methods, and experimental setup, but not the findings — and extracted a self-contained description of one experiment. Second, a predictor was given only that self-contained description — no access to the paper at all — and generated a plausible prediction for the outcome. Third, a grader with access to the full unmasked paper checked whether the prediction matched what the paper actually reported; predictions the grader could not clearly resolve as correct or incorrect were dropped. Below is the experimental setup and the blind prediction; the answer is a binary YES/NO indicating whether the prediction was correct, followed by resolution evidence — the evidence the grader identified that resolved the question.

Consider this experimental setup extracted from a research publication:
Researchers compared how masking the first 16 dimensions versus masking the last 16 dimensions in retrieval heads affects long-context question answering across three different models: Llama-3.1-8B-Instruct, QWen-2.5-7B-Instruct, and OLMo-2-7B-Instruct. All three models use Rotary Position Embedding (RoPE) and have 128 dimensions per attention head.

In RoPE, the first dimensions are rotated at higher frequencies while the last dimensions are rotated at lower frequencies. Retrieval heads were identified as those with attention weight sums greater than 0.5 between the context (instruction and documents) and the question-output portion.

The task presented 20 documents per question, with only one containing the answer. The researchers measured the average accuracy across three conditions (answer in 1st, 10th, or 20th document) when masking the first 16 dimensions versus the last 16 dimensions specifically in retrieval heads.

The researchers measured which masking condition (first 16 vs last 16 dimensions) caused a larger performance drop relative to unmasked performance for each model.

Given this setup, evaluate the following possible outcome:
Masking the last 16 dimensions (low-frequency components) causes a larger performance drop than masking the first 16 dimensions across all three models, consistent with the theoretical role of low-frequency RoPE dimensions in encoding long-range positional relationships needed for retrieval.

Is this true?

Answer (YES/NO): YES